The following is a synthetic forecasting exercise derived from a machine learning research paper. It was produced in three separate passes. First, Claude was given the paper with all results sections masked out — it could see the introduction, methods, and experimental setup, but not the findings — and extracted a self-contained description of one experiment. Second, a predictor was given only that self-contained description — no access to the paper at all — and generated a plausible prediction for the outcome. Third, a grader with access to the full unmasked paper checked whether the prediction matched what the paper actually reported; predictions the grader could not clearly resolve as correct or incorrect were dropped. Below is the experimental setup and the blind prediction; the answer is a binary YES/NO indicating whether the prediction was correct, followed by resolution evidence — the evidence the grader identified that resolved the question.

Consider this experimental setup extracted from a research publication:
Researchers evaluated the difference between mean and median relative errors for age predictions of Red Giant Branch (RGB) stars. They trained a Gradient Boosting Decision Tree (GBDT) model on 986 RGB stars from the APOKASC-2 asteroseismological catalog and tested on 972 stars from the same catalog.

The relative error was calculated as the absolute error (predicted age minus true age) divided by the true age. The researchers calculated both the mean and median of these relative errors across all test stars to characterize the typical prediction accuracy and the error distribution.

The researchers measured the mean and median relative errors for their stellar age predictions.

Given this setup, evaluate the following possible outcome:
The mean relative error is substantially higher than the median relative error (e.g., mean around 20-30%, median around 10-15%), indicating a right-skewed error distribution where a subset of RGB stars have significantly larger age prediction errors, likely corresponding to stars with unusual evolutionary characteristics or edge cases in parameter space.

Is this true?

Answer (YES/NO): NO